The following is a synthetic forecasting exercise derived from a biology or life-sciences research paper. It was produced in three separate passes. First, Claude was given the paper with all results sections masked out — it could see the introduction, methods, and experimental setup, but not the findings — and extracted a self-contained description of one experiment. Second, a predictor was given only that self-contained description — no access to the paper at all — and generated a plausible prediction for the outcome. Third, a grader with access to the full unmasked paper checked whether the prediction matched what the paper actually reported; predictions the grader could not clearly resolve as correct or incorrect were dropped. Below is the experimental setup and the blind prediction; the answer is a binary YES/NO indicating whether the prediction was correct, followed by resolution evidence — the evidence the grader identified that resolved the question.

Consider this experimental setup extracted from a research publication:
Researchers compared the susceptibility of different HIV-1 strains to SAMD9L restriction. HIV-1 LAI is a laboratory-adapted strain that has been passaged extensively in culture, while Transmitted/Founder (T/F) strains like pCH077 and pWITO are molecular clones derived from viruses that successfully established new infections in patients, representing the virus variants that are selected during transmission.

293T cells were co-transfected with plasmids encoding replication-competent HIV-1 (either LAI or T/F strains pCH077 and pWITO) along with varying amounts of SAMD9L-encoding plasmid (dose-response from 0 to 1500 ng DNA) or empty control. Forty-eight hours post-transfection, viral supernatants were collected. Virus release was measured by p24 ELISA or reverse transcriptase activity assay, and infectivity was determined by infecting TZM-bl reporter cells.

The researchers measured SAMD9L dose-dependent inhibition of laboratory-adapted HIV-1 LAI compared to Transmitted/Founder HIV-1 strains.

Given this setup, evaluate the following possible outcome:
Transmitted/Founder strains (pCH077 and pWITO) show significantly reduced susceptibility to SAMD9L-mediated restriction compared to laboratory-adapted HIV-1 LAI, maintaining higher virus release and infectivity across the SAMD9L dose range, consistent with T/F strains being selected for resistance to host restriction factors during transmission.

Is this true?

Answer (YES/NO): NO